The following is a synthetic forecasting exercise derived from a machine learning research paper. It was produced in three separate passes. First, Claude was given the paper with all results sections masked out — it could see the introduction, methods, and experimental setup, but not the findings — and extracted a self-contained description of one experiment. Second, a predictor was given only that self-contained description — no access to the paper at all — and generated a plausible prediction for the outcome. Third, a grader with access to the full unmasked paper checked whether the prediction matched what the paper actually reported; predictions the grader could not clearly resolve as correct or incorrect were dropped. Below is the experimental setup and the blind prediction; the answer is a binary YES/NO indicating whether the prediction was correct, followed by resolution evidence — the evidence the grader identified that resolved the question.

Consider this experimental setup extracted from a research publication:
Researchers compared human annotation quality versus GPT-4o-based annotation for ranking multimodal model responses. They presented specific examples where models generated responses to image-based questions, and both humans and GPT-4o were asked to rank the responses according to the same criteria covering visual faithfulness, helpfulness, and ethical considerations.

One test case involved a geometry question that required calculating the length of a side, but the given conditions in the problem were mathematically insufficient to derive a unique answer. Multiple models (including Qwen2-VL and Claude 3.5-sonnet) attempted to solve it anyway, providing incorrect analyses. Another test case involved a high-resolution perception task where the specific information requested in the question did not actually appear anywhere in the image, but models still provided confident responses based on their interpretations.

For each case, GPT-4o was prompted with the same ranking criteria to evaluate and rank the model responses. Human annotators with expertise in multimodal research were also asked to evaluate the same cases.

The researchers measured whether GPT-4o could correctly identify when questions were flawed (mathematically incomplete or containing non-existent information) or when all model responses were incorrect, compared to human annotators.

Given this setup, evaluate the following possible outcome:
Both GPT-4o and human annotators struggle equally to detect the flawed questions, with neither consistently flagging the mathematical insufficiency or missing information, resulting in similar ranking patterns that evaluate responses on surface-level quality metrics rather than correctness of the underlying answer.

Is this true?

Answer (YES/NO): NO